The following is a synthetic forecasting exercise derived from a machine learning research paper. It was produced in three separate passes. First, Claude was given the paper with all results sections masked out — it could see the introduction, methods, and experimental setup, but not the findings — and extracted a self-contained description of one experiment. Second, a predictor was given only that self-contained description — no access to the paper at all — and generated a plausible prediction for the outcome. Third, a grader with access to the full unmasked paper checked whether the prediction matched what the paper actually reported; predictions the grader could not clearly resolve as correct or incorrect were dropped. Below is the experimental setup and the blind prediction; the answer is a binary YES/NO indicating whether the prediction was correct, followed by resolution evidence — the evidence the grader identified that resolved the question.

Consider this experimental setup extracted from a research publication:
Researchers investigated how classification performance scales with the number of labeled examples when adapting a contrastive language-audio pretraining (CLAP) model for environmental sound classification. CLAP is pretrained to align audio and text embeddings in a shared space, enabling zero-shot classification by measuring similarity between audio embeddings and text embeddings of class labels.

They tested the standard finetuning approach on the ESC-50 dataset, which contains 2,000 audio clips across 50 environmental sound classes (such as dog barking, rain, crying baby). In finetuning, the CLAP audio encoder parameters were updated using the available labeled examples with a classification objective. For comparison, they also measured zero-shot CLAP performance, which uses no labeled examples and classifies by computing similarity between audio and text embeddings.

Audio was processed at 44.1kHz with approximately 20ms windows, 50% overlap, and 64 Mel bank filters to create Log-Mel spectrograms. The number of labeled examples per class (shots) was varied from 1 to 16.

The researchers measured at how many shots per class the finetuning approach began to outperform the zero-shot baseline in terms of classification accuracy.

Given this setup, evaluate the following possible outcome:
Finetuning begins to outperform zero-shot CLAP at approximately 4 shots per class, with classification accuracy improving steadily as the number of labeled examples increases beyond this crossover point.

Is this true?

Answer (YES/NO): NO